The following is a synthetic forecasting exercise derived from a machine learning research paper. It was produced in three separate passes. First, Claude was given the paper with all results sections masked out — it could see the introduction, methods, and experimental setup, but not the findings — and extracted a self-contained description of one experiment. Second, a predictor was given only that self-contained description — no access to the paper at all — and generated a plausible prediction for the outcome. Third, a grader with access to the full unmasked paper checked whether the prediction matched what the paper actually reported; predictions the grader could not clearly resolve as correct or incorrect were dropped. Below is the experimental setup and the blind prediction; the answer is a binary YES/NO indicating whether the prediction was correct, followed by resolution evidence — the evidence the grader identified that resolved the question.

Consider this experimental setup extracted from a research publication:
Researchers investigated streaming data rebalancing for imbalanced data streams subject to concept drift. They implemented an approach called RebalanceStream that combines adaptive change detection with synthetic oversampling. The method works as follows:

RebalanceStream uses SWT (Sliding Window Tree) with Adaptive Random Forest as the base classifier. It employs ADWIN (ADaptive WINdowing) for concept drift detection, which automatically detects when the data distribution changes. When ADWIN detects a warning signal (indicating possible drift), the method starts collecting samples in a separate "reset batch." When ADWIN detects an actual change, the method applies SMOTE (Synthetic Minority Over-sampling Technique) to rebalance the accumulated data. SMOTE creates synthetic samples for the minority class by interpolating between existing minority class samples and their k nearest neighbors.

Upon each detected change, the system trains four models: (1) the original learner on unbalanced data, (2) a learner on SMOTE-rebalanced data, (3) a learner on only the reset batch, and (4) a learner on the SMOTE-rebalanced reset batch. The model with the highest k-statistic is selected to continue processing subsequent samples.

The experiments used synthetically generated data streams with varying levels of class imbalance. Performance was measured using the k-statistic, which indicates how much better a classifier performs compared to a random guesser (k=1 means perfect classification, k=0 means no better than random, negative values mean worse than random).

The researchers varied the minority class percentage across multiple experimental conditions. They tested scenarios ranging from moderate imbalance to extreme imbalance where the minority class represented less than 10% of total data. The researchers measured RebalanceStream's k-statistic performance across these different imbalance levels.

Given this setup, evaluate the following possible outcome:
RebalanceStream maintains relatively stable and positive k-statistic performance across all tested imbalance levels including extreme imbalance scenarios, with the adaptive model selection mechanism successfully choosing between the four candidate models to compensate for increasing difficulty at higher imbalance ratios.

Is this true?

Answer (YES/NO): NO